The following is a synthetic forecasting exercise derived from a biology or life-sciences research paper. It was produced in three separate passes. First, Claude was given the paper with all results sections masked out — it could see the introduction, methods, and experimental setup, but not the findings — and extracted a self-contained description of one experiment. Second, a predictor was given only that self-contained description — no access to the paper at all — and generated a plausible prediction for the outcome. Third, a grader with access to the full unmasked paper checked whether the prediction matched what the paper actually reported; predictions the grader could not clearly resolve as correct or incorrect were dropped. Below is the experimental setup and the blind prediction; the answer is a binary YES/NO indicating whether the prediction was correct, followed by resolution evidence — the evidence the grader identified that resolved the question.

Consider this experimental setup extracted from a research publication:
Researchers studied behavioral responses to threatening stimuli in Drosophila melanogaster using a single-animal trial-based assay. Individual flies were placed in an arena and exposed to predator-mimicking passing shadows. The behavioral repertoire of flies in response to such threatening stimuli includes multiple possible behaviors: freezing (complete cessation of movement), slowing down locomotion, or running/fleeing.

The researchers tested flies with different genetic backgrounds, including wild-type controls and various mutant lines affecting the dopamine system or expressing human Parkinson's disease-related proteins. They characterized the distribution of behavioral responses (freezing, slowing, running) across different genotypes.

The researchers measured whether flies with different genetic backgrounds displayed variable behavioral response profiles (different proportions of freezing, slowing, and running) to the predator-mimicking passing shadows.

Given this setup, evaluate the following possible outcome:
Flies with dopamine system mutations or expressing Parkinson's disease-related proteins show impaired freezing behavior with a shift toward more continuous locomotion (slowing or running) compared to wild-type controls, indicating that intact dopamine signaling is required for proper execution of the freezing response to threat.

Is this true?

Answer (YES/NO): NO